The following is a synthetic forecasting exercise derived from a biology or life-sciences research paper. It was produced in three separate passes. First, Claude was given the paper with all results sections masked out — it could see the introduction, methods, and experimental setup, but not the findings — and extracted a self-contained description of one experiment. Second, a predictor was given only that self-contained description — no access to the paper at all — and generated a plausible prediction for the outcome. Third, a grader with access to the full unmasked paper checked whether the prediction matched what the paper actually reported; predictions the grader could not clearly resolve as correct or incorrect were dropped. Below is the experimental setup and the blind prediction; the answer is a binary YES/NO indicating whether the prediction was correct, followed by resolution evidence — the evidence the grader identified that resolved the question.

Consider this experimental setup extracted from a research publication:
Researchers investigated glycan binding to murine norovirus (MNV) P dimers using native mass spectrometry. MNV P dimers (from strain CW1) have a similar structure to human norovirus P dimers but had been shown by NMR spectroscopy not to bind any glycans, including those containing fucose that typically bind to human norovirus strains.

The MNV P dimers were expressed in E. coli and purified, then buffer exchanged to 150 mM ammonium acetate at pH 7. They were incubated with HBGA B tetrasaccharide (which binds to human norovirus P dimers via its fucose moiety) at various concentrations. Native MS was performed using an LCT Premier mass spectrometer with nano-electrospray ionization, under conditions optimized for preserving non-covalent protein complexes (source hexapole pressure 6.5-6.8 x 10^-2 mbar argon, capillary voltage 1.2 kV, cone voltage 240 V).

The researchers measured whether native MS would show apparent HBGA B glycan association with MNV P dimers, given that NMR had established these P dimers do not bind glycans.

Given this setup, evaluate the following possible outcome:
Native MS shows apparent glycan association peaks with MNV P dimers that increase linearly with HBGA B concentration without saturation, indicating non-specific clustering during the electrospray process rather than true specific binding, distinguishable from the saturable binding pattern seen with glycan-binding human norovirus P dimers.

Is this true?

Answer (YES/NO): NO